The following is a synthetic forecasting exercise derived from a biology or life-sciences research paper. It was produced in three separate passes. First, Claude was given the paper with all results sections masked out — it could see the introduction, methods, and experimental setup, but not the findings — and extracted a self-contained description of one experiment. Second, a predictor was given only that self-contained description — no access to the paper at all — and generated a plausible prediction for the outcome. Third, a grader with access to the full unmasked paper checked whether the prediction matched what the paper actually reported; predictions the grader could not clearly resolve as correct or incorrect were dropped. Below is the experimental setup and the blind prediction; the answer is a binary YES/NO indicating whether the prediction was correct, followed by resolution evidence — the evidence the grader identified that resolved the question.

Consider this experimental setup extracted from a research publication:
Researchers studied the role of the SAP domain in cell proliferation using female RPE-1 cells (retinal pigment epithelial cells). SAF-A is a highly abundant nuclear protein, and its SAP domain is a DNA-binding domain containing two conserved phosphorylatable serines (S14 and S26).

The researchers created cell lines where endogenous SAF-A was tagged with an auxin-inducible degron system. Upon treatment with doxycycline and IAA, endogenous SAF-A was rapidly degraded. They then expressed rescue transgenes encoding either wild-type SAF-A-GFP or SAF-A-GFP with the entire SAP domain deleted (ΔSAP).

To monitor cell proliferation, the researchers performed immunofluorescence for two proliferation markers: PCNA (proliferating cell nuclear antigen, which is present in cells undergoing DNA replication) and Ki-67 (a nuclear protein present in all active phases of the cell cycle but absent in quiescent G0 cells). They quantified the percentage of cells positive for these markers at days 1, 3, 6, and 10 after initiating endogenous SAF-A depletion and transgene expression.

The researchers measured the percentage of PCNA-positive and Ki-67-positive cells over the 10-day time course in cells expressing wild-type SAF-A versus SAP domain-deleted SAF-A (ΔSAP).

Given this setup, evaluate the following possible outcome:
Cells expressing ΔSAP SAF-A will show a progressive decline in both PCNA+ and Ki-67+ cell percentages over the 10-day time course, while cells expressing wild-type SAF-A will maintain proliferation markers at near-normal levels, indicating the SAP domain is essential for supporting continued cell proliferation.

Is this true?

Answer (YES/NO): YES